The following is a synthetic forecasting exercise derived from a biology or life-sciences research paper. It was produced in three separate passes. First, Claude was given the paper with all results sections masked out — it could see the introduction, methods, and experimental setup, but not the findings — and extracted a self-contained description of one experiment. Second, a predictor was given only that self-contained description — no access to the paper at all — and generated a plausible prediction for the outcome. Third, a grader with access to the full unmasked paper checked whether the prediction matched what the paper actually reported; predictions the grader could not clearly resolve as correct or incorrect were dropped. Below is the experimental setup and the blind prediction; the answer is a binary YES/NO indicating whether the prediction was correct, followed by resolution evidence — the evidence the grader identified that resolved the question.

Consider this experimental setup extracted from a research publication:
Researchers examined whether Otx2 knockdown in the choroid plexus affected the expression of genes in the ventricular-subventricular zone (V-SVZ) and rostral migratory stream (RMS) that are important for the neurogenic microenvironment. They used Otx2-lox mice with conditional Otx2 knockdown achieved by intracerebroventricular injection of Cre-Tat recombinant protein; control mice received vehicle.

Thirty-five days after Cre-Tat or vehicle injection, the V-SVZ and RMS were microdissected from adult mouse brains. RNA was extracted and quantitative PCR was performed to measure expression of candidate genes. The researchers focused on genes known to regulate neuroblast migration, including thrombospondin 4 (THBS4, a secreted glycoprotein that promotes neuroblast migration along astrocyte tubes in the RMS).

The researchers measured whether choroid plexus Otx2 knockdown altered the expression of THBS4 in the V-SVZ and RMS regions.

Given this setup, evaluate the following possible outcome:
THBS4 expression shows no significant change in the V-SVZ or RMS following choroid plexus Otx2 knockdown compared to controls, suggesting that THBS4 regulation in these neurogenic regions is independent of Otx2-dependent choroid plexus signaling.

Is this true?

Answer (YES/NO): NO